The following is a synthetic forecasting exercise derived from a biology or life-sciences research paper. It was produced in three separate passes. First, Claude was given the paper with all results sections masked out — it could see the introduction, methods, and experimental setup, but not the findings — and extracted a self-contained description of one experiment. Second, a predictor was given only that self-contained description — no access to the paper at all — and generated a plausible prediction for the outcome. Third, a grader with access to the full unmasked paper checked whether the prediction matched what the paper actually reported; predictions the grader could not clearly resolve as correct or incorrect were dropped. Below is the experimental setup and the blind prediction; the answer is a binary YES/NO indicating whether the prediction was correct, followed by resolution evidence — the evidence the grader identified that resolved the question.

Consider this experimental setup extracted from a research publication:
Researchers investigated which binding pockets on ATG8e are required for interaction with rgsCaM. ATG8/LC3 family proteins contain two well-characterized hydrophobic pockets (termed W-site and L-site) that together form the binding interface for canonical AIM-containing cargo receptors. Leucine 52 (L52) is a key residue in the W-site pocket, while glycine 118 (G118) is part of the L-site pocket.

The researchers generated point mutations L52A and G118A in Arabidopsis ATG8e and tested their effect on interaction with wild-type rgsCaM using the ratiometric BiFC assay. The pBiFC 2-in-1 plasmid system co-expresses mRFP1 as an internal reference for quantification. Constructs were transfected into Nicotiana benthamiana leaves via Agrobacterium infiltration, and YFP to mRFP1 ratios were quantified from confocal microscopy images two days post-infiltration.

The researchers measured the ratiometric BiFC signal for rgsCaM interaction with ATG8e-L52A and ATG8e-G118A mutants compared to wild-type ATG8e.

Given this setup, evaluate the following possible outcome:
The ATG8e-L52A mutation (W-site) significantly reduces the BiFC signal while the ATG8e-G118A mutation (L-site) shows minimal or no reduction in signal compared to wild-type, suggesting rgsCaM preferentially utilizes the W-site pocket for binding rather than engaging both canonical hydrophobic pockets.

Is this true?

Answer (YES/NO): NO